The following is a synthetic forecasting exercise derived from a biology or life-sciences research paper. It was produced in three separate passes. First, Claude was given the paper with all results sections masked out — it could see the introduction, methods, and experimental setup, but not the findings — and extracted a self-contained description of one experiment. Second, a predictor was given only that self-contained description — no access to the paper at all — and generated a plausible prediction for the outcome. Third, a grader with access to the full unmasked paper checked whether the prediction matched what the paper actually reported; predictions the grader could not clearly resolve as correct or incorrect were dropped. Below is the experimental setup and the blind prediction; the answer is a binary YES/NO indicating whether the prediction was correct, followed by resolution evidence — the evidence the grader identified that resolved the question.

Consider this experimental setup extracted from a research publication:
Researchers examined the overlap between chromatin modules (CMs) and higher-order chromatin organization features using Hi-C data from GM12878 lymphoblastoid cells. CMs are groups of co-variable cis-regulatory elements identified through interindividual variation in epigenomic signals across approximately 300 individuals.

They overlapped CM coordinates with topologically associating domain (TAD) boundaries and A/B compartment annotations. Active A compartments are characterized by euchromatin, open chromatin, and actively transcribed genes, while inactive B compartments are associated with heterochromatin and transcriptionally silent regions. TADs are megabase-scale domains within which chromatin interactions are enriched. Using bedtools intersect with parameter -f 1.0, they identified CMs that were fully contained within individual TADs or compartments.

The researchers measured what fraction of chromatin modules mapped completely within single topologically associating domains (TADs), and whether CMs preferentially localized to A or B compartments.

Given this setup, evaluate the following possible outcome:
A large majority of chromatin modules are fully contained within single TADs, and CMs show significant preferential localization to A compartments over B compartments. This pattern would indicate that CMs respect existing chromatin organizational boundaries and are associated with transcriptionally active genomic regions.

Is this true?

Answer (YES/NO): YES